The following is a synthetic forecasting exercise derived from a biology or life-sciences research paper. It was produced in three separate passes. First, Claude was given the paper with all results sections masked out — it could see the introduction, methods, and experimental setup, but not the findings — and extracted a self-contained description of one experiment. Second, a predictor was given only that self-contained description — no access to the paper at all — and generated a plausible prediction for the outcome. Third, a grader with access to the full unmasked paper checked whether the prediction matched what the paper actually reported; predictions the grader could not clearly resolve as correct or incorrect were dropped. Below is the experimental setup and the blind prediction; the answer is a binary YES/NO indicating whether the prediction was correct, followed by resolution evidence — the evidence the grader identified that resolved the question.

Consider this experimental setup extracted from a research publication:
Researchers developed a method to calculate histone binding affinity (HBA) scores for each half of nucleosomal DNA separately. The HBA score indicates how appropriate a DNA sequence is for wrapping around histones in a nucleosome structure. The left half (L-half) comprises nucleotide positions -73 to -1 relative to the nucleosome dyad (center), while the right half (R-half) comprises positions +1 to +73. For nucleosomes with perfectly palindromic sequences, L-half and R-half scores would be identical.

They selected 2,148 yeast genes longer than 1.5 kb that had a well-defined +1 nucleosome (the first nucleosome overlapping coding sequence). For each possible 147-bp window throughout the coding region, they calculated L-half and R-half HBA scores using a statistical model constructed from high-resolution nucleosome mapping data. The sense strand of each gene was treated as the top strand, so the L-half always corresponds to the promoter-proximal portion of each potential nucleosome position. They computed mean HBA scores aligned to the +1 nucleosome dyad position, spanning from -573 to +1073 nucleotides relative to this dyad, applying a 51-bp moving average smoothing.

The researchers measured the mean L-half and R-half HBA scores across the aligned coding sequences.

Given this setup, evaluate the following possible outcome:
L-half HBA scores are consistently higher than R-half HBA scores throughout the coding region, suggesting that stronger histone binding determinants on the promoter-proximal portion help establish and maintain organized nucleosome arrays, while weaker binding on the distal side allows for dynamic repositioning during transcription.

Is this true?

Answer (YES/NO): YES